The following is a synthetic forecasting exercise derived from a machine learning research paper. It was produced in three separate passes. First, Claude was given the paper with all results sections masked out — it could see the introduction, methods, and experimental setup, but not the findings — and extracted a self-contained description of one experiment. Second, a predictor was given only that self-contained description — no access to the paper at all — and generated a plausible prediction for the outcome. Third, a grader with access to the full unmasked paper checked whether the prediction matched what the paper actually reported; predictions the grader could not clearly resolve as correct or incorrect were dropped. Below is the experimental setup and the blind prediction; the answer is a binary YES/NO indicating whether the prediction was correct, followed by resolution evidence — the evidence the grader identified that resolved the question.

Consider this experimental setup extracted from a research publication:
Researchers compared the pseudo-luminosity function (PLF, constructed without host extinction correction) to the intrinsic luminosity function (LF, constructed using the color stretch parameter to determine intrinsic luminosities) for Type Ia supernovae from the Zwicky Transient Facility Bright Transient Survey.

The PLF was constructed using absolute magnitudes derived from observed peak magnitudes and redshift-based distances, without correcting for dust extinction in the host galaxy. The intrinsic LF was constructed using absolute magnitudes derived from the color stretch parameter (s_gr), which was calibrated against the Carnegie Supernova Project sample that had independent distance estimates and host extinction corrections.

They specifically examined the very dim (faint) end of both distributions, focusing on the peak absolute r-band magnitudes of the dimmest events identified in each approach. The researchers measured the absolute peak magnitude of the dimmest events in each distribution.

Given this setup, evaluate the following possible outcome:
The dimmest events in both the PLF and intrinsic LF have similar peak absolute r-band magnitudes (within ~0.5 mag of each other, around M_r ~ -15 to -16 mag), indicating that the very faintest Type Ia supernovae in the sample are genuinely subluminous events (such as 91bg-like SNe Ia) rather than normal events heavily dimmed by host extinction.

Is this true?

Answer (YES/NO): NO